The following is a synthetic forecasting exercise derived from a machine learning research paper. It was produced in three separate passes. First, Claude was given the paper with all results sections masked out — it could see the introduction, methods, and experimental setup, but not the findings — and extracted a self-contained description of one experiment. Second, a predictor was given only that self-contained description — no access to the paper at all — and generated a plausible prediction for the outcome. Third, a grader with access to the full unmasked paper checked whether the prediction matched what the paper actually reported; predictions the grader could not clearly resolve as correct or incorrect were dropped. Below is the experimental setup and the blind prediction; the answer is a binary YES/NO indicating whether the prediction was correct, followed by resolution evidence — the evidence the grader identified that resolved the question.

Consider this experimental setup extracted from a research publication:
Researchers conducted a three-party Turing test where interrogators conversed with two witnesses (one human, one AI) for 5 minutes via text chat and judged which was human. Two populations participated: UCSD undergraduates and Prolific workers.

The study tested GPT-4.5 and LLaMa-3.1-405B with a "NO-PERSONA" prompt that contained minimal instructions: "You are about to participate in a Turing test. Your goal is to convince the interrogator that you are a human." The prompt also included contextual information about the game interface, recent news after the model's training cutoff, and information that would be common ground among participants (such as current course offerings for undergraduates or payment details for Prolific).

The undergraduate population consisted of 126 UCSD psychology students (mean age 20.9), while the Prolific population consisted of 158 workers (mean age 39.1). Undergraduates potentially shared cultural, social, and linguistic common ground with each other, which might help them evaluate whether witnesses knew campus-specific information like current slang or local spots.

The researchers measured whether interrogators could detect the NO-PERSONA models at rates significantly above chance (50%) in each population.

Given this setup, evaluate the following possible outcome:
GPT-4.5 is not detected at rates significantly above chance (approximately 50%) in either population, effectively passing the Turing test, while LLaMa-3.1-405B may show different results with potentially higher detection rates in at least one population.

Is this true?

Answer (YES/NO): NO